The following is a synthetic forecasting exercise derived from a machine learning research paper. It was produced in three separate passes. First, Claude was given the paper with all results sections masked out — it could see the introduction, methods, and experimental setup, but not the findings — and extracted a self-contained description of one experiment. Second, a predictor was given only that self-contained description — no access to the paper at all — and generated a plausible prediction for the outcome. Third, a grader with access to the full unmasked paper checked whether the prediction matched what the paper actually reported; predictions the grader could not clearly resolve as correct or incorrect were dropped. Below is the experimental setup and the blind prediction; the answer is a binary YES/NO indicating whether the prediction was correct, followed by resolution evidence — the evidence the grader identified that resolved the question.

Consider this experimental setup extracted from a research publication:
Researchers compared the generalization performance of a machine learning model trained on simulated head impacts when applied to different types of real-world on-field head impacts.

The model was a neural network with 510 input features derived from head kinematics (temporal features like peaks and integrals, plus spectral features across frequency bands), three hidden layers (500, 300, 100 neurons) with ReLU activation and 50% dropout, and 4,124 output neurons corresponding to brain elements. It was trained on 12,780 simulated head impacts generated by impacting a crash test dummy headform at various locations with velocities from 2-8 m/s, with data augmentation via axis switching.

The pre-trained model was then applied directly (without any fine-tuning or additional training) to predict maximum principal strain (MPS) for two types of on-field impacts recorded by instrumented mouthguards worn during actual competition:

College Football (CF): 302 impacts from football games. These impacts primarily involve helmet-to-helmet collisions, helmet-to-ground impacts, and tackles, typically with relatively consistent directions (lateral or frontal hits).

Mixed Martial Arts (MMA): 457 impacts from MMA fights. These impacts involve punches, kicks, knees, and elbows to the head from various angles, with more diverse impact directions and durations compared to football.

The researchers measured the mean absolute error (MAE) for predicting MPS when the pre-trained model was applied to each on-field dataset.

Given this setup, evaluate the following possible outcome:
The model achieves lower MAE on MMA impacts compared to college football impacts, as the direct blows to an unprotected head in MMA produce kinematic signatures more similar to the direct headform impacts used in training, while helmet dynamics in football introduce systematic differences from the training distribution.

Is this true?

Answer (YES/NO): NO